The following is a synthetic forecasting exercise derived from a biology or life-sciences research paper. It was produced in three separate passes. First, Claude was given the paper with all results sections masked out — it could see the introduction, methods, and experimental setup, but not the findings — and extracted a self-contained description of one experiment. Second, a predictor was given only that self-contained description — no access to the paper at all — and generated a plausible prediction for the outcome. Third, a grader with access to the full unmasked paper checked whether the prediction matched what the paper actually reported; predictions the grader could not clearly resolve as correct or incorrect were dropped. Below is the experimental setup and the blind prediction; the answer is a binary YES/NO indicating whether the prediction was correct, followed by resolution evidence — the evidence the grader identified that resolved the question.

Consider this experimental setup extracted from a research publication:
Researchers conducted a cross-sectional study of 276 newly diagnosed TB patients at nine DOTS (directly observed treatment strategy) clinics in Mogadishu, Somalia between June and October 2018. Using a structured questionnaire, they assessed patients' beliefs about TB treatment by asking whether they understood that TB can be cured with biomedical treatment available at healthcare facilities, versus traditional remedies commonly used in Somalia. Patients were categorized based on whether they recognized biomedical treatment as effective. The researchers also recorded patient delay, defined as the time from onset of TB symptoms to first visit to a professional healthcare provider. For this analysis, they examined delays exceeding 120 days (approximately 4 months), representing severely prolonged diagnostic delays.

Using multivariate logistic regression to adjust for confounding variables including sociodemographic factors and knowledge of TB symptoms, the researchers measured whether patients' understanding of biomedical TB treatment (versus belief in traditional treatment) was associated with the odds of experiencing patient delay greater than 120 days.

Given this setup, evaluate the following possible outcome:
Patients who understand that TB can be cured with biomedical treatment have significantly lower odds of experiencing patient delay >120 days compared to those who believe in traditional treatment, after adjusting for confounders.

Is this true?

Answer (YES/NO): YES